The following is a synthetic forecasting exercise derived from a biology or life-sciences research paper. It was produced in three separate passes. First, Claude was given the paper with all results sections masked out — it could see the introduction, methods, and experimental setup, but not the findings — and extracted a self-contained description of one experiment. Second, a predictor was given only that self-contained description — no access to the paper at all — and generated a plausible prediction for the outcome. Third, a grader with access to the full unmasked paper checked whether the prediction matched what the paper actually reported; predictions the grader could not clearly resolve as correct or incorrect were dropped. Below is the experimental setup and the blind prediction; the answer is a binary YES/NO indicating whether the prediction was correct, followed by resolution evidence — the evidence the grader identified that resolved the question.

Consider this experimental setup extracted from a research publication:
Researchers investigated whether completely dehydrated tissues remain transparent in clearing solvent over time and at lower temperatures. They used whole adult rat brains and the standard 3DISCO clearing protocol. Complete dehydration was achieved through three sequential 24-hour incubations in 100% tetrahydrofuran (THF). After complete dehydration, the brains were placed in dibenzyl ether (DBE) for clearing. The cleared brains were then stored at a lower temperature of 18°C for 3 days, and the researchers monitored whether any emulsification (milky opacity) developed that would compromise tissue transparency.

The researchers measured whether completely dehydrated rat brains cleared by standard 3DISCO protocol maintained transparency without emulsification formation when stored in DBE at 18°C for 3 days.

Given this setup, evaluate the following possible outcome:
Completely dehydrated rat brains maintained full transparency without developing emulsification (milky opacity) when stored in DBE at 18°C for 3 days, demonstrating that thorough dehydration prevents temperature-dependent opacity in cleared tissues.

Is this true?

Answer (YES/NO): YES